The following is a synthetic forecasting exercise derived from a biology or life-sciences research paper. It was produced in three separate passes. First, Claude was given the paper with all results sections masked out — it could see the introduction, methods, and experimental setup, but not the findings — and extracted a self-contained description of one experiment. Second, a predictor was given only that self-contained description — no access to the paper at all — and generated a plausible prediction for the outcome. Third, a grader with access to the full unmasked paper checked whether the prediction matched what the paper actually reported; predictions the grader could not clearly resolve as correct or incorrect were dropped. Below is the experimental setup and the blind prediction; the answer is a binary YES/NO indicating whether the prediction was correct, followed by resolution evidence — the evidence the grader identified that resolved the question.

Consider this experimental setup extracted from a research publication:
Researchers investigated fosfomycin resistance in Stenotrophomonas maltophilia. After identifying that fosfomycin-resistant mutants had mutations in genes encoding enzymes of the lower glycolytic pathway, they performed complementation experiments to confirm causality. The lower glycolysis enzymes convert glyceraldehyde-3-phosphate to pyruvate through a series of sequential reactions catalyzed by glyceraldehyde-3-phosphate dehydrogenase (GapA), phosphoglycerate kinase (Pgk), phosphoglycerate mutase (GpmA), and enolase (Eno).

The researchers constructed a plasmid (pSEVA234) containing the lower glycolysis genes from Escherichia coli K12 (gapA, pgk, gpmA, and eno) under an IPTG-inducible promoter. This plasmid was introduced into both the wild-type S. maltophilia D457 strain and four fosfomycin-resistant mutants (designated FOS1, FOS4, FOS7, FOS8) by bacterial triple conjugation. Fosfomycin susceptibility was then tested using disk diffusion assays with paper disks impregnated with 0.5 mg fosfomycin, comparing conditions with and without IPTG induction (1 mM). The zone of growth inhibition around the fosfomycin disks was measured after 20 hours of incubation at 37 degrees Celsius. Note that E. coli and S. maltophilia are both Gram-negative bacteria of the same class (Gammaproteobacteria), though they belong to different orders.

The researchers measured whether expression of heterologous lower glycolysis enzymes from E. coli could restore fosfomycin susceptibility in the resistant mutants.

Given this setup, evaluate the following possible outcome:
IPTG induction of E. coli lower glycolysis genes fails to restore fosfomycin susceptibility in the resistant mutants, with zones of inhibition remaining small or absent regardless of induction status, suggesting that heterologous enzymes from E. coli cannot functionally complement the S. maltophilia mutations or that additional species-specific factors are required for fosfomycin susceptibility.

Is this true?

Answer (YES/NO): NO